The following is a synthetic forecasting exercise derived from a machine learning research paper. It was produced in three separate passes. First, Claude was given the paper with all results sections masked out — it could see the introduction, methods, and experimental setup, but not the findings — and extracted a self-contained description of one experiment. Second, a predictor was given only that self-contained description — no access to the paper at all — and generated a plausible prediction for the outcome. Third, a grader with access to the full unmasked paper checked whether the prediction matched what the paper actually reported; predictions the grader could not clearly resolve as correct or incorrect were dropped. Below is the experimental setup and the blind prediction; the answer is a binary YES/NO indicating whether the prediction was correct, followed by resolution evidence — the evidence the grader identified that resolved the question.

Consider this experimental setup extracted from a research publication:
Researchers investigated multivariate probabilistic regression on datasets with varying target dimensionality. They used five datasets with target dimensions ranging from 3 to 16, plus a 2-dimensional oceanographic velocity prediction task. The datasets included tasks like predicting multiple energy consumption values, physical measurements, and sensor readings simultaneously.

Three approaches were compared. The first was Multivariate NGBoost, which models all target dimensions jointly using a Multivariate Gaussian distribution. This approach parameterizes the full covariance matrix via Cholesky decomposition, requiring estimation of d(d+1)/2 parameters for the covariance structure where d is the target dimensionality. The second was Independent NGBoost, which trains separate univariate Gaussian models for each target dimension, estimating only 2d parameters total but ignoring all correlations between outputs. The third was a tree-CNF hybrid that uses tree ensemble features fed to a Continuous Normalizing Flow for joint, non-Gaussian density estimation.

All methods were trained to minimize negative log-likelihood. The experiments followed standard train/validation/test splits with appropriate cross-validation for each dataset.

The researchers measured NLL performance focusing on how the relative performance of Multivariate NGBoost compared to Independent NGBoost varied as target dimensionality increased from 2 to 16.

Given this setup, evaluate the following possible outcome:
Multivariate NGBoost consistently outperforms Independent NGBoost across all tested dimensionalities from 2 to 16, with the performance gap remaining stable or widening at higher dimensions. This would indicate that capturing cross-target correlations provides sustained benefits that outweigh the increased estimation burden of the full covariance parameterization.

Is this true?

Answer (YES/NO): NO